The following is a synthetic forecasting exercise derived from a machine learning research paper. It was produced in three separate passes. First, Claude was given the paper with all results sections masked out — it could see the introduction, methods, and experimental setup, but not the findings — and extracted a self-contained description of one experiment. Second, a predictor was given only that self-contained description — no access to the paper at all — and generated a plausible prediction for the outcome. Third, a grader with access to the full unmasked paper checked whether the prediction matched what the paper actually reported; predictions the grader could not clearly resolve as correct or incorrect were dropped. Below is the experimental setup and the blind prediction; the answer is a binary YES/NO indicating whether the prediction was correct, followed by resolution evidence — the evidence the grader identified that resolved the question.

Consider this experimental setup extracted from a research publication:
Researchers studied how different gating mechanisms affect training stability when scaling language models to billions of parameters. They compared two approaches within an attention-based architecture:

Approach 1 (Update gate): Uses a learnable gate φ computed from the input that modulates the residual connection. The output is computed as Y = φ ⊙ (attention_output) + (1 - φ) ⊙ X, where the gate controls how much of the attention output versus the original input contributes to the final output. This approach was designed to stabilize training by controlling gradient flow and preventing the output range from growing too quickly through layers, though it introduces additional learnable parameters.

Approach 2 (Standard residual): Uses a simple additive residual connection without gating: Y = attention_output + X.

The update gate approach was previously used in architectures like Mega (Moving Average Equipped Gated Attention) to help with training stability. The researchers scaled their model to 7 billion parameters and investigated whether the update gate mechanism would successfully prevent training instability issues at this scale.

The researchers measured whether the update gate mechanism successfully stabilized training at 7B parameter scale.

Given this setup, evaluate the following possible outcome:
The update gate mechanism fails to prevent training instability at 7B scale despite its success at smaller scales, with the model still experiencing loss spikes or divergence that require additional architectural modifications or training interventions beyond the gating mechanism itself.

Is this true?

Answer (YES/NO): YES